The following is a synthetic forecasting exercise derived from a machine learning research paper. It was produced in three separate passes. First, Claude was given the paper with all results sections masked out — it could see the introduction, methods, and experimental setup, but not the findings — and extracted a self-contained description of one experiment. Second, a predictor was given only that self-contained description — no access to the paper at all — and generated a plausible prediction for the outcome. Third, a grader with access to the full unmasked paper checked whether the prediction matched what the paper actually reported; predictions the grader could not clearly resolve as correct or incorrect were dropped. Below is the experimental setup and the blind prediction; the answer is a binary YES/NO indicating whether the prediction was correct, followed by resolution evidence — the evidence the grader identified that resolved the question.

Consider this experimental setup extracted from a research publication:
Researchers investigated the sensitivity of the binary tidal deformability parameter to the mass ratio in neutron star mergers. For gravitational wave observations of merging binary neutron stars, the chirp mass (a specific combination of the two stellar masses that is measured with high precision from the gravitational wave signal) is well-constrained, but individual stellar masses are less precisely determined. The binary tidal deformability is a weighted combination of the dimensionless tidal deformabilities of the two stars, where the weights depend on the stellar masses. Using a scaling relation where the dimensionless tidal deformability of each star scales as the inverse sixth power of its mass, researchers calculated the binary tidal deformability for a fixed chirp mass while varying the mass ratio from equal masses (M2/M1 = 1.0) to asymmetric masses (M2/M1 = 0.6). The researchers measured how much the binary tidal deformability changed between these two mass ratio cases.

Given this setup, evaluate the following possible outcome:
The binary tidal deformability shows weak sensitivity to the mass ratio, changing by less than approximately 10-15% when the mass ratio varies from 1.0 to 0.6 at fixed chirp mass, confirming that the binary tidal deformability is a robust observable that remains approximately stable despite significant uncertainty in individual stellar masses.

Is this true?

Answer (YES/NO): YES